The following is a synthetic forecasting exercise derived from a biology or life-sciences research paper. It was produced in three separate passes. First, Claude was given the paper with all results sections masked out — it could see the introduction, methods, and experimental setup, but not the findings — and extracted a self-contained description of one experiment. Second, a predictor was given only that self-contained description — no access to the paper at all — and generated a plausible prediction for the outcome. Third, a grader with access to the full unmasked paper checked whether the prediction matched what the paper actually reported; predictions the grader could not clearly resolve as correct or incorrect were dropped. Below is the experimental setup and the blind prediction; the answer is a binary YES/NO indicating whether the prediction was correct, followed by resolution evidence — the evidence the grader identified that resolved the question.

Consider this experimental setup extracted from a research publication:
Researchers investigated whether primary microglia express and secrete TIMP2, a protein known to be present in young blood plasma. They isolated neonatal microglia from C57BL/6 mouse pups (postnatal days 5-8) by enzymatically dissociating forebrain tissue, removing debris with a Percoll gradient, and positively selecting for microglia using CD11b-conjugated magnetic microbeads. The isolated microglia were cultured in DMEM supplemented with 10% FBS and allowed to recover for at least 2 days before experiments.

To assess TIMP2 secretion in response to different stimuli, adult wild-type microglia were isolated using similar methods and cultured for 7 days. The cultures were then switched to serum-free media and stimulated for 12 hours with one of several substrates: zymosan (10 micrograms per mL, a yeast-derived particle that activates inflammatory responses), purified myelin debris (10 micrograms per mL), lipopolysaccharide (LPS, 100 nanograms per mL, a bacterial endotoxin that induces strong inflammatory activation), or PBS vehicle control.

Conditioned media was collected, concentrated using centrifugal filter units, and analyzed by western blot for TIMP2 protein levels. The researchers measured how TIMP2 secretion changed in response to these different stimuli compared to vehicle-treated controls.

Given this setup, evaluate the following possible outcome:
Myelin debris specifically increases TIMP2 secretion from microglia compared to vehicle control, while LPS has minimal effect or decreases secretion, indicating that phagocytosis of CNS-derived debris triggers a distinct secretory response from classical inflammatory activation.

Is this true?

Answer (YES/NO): YES